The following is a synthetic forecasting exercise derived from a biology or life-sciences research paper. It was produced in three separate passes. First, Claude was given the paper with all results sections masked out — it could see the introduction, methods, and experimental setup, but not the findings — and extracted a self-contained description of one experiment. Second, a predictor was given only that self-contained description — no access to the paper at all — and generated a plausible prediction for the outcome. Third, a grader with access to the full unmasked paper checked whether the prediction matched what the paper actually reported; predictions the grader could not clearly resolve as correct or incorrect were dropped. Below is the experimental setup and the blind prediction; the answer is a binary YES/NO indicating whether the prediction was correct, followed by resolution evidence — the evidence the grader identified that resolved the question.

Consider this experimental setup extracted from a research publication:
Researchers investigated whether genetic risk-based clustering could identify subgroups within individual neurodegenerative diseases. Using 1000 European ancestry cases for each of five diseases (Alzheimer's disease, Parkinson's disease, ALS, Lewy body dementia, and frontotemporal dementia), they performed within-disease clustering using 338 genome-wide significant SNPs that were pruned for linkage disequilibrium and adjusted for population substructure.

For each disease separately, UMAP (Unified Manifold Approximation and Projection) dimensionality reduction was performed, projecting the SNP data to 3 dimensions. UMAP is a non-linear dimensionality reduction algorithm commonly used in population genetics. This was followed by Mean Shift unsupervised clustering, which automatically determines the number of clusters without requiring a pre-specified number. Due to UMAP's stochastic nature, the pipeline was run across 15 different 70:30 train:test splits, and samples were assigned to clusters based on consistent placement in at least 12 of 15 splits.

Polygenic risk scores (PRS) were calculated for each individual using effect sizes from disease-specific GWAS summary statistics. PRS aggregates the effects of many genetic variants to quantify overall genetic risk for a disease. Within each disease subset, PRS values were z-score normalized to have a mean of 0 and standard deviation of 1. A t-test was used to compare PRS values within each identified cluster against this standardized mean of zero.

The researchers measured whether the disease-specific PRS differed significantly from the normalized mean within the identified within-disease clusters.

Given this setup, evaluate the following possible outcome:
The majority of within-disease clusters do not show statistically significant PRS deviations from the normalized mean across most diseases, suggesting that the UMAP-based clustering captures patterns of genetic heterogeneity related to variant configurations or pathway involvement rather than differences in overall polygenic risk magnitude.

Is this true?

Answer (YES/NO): NO